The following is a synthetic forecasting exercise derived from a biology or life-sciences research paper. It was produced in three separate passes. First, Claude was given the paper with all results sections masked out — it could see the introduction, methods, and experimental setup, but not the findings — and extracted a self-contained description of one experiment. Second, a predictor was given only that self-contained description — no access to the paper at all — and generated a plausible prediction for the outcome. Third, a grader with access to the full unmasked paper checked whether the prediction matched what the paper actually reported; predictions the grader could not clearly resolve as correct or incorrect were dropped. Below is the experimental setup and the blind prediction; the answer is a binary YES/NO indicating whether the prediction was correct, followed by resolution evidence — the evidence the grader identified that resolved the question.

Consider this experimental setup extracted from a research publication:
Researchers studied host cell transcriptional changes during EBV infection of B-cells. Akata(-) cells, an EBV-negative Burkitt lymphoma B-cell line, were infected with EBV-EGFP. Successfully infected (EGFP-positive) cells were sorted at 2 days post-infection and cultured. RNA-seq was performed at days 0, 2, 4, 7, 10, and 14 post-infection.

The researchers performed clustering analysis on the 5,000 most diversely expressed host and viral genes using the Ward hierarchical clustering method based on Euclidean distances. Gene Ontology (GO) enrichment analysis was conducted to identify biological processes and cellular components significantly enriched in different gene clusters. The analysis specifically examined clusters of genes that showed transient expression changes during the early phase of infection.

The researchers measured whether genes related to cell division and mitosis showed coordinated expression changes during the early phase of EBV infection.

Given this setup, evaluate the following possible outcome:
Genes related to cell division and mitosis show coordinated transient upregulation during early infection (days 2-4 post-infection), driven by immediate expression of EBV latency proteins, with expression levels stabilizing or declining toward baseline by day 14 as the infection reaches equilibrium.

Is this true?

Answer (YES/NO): NO